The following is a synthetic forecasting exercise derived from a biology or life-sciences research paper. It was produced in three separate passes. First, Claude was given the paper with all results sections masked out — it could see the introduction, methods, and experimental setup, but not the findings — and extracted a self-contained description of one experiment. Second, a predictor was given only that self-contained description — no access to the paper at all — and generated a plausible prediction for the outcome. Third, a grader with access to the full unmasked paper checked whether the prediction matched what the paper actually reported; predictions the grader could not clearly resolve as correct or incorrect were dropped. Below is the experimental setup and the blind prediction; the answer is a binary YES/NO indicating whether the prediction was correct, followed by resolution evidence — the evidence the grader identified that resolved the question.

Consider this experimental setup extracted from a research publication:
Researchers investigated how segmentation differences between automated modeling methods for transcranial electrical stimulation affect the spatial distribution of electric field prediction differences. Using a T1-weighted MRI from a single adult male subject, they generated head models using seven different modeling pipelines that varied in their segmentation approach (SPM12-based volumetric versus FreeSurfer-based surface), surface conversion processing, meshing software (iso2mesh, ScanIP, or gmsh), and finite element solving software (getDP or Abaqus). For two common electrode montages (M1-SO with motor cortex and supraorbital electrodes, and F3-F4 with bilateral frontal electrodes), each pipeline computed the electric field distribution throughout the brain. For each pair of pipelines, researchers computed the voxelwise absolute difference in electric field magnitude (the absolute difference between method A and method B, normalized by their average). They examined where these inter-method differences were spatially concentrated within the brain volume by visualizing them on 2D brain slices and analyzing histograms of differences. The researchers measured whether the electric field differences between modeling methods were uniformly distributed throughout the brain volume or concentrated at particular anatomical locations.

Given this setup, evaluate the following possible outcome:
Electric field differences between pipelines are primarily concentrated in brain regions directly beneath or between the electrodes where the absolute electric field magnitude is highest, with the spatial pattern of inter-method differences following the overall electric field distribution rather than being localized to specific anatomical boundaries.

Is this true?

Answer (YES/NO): NO